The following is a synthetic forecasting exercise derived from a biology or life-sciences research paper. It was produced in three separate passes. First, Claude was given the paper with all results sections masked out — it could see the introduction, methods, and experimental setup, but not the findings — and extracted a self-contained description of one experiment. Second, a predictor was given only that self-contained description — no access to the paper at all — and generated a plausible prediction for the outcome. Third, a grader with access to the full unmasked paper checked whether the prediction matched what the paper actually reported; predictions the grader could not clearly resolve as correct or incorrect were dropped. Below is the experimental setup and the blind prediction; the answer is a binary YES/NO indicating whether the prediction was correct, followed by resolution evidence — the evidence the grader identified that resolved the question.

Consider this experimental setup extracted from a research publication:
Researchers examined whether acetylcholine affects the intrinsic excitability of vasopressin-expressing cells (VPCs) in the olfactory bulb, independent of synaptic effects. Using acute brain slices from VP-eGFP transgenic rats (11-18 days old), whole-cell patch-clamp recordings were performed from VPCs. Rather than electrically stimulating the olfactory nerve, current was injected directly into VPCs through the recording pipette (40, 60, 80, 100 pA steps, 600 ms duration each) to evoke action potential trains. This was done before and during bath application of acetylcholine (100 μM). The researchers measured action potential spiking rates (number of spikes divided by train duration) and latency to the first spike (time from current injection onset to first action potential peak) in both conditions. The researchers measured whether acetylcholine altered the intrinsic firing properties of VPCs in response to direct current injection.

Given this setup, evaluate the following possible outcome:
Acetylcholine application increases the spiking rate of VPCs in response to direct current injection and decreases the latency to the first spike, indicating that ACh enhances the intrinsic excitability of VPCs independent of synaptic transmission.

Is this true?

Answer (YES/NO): NO